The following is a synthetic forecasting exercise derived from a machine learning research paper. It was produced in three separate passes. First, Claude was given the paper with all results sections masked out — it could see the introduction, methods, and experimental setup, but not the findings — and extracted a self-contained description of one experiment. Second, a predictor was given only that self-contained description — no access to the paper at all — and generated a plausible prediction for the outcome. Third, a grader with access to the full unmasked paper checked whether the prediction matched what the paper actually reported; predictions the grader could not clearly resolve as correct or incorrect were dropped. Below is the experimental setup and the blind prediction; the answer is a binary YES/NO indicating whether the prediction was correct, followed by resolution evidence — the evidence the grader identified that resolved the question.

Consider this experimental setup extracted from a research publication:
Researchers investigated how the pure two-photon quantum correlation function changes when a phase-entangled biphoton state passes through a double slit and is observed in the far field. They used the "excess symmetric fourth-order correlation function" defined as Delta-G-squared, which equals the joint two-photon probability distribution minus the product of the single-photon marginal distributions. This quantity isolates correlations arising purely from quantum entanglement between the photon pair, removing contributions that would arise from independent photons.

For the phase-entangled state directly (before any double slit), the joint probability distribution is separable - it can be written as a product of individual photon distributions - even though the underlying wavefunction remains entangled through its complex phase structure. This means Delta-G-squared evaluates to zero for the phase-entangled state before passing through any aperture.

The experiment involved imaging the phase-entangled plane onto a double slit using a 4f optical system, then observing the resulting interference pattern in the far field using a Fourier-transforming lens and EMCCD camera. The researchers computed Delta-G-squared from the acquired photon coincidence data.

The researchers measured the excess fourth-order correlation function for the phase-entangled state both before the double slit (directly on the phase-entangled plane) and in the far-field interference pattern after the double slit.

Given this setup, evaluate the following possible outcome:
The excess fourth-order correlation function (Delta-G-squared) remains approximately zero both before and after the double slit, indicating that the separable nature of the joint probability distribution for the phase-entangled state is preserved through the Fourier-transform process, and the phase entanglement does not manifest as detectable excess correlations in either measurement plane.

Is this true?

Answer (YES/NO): NO